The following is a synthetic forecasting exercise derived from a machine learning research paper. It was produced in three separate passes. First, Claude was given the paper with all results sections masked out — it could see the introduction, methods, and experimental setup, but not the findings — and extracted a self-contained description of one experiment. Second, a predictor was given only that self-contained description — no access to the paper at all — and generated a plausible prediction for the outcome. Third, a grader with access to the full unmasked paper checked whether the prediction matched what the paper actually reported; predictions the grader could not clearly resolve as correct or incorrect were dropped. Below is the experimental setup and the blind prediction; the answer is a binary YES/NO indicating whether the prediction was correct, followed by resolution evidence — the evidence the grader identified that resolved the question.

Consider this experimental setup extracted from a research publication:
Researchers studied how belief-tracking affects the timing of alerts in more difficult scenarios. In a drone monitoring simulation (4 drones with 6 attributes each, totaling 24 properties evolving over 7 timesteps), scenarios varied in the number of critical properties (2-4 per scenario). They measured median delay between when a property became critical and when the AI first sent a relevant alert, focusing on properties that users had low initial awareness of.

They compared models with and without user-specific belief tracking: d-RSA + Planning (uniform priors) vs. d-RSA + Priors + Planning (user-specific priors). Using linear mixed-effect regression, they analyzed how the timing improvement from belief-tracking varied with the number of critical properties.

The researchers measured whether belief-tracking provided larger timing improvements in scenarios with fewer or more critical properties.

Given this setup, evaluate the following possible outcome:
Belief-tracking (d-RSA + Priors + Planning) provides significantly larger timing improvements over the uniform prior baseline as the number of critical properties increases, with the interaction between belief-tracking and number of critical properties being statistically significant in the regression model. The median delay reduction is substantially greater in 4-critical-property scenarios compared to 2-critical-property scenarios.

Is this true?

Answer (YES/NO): YES